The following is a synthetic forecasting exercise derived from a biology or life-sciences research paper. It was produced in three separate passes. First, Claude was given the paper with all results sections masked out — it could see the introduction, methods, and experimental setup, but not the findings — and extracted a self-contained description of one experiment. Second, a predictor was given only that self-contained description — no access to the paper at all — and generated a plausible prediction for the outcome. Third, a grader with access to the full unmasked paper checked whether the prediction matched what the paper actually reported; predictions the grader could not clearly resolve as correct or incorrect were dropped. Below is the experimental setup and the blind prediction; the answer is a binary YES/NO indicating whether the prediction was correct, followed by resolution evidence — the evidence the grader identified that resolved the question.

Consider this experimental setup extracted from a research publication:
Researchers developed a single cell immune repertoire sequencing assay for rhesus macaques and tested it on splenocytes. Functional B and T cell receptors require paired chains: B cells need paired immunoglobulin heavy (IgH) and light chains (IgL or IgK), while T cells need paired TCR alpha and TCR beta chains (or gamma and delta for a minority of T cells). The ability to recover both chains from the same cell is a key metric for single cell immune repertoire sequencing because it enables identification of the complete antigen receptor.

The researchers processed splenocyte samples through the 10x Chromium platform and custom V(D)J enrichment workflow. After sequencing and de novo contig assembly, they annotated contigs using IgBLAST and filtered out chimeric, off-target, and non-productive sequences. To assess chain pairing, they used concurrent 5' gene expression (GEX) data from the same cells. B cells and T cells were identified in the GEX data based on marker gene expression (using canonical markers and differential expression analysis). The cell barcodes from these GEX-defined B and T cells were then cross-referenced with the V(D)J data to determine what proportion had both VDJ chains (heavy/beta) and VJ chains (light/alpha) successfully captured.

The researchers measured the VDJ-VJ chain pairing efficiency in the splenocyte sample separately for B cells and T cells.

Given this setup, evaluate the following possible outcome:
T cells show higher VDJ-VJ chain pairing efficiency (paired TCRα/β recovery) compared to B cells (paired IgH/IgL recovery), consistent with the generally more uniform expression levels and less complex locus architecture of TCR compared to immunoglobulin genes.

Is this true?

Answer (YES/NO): NO